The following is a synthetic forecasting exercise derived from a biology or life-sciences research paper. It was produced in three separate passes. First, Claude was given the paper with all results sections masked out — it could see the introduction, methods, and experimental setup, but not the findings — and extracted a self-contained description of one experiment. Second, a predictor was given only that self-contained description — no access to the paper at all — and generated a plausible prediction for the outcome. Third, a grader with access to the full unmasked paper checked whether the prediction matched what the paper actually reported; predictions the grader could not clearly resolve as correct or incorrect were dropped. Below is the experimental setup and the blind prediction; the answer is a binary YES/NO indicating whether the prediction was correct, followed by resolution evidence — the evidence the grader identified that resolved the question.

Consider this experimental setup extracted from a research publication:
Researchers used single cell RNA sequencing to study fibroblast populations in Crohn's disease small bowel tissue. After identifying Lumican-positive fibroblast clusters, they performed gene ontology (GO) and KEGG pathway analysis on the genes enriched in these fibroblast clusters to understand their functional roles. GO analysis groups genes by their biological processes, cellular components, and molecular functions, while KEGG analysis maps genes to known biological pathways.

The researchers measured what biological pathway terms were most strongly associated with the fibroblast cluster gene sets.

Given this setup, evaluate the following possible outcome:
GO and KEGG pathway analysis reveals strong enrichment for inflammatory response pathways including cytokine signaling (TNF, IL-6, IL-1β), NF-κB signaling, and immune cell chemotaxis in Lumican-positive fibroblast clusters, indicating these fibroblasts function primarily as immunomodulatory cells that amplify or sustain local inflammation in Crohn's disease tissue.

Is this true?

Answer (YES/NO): NO